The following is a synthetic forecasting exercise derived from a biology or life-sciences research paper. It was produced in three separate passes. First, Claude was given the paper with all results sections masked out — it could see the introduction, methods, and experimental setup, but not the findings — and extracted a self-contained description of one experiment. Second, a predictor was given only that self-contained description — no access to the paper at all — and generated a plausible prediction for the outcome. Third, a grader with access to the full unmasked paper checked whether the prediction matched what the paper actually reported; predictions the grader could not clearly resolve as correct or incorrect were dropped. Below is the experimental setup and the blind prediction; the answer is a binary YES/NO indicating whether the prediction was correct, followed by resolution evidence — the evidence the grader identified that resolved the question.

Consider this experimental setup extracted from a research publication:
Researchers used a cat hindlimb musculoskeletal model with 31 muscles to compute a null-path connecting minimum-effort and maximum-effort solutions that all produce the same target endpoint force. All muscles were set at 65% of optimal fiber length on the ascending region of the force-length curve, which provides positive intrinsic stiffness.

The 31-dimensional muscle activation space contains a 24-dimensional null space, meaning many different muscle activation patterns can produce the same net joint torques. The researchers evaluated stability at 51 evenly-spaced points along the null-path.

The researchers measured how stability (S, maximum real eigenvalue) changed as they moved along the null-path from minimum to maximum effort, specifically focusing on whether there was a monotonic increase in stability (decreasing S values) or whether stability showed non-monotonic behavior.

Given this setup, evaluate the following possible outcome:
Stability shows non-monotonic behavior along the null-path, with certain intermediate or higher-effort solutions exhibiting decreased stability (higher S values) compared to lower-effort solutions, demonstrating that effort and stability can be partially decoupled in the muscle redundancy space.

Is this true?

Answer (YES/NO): YES